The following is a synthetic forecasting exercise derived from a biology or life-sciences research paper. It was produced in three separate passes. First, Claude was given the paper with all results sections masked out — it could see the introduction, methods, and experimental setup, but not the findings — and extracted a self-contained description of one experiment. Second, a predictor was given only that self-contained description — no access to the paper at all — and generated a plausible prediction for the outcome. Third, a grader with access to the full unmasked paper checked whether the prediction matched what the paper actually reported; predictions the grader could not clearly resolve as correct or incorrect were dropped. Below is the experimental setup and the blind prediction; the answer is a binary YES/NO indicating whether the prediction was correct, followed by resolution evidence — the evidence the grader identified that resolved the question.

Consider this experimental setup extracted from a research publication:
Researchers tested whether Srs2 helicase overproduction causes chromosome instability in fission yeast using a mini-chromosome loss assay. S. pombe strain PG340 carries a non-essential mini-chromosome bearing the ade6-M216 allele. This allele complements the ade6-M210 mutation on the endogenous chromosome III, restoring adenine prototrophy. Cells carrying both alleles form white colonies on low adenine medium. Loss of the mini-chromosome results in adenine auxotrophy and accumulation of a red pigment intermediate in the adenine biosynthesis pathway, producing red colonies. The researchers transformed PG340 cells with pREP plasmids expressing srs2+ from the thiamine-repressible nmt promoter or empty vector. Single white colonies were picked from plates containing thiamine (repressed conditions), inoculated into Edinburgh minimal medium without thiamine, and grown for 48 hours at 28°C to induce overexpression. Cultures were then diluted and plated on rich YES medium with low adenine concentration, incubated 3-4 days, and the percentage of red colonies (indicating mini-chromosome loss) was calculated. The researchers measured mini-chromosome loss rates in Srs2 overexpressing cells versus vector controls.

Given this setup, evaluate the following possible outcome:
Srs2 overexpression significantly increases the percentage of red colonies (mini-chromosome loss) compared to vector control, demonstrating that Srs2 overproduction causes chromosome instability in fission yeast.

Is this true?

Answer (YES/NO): YES